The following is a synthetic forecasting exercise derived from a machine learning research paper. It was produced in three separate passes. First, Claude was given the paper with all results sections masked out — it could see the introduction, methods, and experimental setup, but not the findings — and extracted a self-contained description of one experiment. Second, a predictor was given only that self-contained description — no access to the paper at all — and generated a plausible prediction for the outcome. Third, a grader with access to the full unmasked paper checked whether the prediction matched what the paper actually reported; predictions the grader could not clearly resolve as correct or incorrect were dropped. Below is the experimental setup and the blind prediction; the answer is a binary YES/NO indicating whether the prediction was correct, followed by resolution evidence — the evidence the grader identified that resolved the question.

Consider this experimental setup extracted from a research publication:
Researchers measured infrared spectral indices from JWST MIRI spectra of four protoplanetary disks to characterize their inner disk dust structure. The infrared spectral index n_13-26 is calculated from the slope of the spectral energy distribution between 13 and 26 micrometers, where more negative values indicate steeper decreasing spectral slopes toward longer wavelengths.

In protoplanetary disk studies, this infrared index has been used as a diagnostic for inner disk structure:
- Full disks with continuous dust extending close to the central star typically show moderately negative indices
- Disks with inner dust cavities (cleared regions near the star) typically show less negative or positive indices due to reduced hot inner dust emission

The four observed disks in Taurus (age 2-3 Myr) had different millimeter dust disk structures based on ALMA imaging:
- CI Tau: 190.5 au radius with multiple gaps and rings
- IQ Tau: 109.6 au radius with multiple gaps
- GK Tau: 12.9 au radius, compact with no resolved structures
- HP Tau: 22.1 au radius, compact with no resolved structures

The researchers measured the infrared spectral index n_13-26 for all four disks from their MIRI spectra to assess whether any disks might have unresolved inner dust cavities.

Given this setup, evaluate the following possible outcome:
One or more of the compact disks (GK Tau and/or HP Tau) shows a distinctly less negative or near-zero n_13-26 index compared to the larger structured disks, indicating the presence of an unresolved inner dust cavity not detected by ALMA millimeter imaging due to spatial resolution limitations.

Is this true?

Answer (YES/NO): YES